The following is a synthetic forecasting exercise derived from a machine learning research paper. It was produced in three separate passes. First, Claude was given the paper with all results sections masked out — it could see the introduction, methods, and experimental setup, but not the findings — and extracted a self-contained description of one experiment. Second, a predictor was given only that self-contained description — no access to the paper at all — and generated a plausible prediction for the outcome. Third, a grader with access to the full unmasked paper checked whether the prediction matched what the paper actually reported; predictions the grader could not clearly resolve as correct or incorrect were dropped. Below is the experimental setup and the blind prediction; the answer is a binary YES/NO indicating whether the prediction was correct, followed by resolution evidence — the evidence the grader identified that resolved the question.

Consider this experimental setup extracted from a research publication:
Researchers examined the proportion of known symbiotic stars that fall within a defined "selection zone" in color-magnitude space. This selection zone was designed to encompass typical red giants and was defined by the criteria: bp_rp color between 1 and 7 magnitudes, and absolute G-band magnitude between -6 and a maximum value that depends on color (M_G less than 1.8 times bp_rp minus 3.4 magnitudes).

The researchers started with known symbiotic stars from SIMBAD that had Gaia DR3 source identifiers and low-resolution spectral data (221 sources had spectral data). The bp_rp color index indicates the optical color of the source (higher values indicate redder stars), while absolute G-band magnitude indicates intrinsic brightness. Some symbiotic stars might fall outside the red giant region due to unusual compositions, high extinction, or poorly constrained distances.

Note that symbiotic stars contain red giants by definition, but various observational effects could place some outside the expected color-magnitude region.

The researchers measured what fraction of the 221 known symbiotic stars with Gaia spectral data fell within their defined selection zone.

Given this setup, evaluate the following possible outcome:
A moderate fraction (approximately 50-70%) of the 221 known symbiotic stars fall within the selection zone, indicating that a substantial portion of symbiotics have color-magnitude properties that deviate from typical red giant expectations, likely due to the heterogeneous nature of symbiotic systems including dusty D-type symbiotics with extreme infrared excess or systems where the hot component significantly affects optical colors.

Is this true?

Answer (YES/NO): NO